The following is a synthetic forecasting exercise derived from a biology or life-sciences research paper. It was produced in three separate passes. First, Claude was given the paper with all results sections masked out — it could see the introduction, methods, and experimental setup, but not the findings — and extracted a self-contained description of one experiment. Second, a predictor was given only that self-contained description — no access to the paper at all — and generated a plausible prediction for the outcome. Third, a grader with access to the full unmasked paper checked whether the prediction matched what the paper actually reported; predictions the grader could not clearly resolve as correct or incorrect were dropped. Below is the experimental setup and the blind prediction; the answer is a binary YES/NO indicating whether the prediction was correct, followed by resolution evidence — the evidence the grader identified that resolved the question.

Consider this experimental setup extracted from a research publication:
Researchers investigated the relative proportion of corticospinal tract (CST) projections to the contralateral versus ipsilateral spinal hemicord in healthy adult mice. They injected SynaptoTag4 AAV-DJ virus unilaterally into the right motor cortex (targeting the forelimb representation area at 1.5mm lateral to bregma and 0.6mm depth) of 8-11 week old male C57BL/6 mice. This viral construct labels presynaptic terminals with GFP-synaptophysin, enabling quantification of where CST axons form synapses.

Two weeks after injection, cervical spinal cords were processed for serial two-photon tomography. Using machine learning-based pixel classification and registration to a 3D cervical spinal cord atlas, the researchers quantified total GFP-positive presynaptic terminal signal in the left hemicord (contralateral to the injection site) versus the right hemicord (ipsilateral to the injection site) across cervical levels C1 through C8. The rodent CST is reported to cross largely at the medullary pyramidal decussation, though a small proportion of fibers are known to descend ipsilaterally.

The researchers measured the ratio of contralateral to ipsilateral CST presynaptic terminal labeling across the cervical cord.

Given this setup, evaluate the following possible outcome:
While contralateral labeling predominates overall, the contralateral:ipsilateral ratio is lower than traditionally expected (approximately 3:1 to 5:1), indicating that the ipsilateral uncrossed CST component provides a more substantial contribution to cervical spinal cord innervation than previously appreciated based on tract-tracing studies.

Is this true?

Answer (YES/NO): NO